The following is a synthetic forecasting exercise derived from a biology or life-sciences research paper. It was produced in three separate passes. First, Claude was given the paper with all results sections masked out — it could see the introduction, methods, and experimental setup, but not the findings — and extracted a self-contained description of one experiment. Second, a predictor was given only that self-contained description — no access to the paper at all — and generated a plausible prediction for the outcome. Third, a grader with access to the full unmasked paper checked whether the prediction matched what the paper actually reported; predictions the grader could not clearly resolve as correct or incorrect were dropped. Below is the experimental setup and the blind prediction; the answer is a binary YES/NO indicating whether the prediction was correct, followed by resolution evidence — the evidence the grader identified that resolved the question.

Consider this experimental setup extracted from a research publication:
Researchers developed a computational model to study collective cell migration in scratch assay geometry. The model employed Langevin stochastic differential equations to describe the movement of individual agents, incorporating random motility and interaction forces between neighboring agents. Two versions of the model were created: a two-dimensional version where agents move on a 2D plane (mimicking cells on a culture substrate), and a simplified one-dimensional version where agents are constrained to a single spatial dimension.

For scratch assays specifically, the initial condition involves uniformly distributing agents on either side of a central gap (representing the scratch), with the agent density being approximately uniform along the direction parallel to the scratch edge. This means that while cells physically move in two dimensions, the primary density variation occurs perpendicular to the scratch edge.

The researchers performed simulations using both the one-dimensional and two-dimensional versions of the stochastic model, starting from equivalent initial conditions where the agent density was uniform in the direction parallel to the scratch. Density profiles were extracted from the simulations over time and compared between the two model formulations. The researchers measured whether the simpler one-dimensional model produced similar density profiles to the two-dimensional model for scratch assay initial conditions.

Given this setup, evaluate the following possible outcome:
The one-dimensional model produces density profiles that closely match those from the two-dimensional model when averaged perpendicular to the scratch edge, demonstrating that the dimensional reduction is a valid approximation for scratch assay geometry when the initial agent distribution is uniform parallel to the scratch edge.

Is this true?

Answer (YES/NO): YES